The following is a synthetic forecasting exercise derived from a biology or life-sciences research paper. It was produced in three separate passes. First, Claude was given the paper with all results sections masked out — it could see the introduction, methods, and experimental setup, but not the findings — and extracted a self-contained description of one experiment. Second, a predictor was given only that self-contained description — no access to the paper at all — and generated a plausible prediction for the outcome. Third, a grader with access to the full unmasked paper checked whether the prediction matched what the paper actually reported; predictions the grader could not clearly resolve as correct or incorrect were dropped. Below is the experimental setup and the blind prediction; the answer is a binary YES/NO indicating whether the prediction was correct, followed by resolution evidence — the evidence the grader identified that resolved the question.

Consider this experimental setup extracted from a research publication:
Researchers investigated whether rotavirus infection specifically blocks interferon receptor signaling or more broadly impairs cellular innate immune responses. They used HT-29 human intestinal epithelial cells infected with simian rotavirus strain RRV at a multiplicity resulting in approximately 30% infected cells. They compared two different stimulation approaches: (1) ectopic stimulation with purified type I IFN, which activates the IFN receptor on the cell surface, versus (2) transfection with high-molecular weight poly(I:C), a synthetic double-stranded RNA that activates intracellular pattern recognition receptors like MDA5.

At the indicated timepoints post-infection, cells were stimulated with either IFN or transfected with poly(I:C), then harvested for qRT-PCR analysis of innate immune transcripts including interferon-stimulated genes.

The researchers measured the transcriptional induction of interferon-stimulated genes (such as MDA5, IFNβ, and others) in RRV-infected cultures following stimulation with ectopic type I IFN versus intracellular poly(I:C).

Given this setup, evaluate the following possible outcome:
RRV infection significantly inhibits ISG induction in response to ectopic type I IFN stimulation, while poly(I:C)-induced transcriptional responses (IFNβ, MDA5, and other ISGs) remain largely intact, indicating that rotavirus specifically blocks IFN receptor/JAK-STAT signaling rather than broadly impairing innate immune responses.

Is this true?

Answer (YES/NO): YES